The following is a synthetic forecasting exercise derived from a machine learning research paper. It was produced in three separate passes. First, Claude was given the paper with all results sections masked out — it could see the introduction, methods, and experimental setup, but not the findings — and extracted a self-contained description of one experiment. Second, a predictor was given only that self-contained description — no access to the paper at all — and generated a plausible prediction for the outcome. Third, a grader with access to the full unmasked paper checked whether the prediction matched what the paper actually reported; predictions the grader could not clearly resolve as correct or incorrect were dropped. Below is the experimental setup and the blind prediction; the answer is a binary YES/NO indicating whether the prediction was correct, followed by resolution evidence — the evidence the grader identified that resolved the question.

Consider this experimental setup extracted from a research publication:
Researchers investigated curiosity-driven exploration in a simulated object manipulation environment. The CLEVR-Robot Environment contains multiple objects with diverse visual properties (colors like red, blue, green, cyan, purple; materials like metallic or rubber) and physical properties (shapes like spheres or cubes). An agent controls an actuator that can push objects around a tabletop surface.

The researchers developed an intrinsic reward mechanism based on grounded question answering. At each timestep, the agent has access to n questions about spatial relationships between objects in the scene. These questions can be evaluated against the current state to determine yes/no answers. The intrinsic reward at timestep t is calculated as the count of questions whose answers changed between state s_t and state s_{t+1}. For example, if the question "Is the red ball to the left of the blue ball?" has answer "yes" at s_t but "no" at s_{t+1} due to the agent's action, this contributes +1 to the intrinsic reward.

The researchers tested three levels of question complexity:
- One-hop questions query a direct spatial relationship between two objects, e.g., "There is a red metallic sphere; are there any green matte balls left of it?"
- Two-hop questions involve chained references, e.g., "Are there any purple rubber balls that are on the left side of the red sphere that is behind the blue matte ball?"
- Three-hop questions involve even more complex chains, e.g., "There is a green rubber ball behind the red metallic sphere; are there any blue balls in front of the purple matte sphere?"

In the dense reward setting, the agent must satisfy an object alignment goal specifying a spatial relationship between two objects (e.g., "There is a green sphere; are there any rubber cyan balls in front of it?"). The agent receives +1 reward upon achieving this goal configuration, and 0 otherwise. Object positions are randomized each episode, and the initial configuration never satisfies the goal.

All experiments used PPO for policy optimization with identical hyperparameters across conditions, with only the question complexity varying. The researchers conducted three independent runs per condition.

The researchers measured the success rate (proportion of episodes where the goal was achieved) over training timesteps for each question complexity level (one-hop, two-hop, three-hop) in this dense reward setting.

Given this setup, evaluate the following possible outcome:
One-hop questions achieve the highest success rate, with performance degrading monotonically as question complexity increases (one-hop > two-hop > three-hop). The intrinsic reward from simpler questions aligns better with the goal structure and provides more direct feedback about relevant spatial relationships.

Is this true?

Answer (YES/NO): NO